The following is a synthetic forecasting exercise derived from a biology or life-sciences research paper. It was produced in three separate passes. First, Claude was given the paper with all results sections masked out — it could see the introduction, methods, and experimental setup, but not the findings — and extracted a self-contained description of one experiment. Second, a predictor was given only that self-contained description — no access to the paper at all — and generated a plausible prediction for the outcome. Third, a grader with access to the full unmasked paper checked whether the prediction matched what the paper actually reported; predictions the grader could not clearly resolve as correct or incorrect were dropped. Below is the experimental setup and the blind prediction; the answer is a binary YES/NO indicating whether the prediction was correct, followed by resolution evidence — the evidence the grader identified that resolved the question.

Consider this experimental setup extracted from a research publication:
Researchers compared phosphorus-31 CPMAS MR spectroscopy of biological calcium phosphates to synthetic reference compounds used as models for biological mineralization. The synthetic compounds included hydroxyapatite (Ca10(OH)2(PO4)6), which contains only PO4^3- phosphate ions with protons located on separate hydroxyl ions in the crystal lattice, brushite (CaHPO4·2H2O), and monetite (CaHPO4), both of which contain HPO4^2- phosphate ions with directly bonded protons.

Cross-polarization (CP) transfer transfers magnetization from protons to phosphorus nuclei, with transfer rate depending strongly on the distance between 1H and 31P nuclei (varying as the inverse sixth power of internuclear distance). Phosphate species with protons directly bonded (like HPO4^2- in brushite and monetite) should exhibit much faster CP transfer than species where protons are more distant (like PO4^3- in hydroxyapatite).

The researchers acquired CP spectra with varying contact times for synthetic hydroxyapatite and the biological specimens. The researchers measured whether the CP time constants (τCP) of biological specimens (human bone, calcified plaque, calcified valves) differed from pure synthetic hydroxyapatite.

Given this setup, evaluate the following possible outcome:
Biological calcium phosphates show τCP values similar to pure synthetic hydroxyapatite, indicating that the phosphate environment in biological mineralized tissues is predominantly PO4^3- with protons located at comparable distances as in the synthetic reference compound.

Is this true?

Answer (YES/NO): NO